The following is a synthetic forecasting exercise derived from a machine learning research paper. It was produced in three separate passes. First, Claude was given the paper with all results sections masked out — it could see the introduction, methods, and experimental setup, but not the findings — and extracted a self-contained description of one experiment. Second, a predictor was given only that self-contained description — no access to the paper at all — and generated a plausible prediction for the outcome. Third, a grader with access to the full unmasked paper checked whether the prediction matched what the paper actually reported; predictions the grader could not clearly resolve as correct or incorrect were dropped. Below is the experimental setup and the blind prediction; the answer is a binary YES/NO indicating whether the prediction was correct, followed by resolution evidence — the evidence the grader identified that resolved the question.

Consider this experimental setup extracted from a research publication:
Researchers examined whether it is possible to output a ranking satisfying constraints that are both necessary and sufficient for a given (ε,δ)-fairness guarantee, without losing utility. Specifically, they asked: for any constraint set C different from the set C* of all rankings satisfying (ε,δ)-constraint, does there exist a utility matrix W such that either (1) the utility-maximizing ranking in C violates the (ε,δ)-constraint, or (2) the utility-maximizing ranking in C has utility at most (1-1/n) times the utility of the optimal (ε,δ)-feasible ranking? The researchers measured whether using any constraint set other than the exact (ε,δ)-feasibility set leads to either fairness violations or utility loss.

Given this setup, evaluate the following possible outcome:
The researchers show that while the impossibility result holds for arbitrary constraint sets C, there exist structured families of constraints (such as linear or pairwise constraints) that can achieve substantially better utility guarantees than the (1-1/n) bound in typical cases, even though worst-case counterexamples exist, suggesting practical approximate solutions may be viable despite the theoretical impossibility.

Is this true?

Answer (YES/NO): NO